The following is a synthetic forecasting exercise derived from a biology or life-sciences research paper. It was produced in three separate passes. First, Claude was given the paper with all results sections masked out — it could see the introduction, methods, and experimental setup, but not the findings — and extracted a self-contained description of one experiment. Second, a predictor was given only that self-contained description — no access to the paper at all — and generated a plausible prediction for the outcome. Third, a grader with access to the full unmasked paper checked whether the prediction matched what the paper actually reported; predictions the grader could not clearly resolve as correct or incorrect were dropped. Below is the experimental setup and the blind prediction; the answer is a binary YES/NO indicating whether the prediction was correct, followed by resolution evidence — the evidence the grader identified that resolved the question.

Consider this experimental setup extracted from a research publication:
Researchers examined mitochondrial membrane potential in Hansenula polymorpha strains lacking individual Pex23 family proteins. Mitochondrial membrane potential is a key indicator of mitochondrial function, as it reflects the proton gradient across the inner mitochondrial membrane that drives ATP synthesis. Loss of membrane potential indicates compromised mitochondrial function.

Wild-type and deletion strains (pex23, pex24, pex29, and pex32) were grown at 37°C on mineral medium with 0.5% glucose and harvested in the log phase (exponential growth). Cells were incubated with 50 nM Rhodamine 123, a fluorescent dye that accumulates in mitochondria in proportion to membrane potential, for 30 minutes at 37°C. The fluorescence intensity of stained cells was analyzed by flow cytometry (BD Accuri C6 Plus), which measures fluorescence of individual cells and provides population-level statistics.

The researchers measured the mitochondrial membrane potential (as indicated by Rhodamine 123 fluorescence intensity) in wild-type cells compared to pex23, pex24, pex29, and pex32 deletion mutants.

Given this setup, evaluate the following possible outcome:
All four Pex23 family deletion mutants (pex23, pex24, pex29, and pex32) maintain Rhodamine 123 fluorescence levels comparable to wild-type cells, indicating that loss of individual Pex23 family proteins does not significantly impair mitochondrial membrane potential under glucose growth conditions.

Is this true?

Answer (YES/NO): NO